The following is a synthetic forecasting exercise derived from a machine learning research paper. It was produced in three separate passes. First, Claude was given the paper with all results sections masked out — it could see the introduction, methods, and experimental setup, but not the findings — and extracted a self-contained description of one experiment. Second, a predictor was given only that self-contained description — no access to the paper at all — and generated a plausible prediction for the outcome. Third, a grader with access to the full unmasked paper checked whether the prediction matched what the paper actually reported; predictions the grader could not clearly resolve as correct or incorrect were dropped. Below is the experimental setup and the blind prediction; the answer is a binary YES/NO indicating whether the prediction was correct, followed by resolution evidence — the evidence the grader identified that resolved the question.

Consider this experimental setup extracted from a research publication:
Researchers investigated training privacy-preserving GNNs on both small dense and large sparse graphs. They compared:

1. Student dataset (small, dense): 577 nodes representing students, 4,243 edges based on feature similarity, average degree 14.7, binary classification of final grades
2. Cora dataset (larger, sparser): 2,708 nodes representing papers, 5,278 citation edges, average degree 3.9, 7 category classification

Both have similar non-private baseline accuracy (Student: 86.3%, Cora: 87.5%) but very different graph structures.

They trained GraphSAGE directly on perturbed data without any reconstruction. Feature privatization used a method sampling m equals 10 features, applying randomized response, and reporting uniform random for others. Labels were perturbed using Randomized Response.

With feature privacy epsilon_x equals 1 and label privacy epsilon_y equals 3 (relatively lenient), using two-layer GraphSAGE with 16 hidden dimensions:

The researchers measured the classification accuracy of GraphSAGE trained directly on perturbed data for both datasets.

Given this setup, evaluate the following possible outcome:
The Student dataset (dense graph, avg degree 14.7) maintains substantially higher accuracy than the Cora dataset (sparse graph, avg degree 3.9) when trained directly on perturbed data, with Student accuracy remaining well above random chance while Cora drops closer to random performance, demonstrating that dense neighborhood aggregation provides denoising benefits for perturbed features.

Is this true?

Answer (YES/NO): NO